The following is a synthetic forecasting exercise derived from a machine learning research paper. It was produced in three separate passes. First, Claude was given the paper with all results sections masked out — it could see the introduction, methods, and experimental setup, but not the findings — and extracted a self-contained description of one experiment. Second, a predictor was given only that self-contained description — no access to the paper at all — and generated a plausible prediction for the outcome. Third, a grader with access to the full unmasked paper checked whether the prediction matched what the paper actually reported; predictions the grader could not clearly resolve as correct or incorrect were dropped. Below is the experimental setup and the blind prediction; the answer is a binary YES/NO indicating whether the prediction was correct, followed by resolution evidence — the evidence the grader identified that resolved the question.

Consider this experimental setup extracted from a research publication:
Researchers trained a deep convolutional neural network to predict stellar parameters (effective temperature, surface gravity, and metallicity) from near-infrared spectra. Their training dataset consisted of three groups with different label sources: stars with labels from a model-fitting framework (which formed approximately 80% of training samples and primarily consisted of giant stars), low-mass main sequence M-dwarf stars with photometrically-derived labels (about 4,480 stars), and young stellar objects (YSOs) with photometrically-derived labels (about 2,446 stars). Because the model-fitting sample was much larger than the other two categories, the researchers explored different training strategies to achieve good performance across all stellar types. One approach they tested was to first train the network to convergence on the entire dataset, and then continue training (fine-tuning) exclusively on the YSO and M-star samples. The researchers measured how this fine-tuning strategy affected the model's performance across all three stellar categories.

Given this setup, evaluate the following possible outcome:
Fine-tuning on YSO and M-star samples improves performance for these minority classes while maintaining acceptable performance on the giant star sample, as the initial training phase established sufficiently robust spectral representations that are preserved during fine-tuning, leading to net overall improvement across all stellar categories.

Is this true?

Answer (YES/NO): NO